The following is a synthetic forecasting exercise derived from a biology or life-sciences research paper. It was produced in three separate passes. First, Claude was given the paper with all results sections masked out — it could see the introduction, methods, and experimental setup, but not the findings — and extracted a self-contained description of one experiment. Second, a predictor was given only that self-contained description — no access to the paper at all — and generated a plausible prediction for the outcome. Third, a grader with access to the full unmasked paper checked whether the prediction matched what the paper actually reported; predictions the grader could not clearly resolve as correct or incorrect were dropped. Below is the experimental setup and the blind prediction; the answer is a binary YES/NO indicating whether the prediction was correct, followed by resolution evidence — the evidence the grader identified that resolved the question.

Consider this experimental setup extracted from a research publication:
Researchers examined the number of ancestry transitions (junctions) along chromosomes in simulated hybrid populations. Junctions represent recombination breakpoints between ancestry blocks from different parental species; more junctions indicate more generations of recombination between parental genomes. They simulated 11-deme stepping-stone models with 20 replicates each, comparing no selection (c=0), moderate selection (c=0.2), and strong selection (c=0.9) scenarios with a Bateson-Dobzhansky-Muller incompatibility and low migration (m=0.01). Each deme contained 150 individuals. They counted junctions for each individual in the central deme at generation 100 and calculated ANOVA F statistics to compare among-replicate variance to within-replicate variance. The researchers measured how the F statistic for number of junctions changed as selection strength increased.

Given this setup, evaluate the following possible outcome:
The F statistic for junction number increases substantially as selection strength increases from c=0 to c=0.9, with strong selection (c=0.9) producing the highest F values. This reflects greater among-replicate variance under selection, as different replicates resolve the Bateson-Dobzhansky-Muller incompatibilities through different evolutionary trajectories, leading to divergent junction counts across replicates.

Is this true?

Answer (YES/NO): YES